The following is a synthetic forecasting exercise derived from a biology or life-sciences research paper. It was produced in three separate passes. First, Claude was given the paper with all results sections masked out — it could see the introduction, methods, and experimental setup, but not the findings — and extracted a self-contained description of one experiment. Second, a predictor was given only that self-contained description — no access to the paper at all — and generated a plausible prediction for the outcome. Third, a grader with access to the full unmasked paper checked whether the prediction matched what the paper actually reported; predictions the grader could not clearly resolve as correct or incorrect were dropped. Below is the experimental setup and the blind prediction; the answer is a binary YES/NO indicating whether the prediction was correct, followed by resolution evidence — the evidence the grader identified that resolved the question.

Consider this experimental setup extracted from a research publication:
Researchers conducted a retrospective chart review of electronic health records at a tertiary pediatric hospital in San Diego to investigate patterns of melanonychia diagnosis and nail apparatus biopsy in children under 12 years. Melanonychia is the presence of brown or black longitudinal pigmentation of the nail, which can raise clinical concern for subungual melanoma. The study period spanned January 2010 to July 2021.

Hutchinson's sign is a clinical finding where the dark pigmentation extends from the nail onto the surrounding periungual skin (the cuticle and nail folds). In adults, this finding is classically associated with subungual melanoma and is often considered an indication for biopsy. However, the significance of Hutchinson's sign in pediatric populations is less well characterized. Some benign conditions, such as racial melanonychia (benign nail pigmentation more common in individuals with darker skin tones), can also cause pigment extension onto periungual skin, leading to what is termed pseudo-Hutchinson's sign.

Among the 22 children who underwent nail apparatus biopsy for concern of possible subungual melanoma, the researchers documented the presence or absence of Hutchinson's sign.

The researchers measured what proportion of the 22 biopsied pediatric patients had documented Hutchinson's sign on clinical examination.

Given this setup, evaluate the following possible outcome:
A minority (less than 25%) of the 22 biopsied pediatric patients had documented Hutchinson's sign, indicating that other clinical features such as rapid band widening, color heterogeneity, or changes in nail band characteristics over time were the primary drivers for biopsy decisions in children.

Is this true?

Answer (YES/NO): NO